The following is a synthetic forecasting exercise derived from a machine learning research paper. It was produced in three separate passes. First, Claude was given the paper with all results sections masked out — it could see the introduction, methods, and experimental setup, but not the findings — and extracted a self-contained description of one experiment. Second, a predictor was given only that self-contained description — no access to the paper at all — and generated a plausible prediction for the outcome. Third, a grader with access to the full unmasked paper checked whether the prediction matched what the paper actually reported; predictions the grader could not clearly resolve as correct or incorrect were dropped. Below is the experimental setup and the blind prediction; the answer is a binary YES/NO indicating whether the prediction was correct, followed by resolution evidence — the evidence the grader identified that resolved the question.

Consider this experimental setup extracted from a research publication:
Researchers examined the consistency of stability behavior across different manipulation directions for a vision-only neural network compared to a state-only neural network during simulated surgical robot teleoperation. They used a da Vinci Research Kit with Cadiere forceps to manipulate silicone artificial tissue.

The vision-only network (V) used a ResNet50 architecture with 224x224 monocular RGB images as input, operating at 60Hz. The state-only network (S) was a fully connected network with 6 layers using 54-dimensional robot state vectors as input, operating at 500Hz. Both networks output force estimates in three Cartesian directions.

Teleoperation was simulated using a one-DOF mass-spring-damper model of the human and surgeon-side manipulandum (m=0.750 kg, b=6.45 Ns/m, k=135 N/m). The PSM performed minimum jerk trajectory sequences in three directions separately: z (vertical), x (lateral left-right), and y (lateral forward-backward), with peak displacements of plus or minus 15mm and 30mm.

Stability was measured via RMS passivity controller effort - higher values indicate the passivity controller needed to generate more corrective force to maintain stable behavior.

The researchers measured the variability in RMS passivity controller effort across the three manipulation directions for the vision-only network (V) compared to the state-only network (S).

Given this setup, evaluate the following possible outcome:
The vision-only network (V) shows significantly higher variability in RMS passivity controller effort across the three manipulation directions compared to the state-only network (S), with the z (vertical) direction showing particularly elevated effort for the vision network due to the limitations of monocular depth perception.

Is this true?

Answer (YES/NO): NO